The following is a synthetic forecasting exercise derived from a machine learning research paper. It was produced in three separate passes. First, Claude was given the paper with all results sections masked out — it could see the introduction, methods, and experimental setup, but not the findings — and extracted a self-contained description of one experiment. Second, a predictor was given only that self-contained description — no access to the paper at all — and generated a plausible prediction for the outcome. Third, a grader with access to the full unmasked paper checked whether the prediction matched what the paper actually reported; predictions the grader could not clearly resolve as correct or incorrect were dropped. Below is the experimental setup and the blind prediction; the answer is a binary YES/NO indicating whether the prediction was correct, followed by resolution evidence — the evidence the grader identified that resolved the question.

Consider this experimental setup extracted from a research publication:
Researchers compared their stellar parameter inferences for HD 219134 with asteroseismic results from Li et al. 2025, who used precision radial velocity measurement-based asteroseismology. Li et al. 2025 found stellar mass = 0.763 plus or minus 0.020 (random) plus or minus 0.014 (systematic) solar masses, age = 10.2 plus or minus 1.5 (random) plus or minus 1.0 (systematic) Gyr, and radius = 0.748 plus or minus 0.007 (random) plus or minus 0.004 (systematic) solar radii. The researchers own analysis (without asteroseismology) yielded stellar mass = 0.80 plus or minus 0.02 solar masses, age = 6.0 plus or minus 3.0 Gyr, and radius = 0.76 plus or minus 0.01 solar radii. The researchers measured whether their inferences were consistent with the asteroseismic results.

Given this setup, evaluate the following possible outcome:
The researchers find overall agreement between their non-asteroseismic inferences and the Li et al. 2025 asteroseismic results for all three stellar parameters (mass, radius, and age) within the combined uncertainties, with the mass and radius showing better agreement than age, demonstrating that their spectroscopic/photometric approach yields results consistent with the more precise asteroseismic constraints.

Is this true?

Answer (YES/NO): YES